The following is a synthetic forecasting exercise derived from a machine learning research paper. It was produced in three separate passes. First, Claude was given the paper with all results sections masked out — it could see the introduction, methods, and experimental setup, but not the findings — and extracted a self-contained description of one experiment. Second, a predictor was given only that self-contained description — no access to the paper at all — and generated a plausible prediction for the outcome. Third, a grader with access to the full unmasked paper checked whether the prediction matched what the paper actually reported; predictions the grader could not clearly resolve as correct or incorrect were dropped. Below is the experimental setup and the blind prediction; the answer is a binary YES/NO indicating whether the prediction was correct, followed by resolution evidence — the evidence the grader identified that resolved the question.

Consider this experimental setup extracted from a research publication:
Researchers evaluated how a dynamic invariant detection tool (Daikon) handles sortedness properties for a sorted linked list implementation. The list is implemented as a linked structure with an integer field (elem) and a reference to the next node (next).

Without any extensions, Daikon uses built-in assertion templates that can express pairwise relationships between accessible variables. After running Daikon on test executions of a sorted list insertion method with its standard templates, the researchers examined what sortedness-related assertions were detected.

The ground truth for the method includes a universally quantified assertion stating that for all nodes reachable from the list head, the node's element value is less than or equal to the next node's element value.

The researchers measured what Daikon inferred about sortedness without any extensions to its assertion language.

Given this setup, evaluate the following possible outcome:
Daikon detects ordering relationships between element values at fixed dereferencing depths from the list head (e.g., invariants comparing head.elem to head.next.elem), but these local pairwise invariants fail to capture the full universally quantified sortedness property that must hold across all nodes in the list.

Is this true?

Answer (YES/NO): YES